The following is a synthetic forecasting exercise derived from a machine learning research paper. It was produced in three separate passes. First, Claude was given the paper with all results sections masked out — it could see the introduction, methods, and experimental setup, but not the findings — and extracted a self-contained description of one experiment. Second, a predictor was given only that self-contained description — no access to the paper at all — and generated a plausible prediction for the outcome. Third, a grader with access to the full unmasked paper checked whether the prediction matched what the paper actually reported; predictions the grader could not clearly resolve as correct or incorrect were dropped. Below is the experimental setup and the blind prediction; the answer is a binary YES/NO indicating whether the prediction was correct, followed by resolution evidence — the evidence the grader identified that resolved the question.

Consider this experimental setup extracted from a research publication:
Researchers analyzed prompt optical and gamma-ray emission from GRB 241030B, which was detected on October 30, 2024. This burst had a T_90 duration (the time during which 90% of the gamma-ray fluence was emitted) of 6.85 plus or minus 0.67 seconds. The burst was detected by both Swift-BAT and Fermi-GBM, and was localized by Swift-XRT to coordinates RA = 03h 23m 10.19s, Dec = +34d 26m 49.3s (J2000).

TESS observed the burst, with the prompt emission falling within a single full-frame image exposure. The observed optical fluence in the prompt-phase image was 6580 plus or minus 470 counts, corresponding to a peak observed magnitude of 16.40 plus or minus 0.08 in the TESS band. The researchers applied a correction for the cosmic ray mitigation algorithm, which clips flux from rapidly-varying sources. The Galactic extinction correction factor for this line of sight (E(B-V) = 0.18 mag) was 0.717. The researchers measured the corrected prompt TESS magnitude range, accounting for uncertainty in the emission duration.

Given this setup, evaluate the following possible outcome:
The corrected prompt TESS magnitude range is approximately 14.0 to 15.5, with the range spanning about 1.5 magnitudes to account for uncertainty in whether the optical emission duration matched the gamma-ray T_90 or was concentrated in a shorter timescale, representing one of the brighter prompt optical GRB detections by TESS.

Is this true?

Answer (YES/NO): NO